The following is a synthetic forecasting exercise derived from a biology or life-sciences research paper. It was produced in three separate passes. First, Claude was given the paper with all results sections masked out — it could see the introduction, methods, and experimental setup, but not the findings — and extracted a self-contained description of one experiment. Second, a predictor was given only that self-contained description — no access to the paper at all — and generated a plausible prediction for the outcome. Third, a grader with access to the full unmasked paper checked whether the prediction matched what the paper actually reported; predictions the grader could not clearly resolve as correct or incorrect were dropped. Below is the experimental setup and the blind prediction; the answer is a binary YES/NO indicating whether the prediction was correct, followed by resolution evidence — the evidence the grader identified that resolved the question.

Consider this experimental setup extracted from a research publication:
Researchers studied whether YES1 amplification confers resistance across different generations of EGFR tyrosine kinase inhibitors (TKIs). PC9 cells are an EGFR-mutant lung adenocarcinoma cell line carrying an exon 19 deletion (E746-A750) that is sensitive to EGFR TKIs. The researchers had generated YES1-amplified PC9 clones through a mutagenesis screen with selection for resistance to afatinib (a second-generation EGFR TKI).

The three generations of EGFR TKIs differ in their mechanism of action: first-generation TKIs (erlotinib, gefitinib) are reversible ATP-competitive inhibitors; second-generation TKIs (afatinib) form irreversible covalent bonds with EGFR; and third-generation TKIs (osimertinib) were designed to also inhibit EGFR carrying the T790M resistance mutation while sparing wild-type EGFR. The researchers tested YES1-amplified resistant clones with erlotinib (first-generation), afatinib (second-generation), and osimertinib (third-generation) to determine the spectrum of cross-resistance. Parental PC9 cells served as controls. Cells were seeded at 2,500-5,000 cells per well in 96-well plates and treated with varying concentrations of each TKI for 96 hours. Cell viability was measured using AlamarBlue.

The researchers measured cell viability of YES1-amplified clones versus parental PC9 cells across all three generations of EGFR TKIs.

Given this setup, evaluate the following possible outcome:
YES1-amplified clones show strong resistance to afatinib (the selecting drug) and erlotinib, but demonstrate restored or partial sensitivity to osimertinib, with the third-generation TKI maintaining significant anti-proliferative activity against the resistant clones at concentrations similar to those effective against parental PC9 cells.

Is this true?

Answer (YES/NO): NO